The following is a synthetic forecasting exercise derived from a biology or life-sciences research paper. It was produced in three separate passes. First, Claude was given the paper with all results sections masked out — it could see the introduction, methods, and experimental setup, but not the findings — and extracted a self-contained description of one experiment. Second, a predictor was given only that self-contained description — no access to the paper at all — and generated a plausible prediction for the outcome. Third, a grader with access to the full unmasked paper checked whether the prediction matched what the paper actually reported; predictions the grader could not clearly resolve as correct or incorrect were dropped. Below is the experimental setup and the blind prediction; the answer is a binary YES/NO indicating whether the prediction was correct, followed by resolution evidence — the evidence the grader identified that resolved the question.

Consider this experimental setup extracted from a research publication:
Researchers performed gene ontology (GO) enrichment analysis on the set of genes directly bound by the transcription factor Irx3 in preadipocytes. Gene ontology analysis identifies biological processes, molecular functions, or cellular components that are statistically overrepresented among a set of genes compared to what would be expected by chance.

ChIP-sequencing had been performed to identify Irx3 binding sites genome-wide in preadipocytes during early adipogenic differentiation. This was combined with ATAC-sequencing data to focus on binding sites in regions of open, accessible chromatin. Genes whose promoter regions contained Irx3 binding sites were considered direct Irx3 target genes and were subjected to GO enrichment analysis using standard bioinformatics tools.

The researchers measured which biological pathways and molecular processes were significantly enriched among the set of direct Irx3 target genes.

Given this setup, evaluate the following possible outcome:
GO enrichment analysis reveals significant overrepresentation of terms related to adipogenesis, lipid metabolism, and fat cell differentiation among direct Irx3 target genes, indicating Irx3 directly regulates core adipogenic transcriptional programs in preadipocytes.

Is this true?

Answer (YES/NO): NO